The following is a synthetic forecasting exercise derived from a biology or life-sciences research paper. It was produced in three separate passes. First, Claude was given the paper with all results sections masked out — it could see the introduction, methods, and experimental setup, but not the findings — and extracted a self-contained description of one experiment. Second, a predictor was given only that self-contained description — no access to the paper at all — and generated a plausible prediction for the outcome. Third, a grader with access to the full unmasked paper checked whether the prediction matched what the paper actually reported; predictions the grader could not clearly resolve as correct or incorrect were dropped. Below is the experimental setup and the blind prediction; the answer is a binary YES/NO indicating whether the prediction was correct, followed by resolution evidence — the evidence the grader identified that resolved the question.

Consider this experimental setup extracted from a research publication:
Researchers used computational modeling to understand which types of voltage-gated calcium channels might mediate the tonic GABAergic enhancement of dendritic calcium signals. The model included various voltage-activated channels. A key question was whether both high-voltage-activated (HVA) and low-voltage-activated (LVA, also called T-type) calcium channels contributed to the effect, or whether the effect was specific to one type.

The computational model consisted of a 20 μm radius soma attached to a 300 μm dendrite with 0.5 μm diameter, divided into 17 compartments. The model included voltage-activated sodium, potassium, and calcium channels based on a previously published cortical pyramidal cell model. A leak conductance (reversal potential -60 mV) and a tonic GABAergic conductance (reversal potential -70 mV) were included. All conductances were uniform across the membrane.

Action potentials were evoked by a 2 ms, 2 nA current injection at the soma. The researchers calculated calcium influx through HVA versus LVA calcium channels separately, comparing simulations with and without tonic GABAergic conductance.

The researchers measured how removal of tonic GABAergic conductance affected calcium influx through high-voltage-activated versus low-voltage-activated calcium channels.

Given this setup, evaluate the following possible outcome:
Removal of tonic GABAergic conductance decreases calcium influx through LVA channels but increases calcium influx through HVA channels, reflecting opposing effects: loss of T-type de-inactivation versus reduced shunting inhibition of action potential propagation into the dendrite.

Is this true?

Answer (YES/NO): NO